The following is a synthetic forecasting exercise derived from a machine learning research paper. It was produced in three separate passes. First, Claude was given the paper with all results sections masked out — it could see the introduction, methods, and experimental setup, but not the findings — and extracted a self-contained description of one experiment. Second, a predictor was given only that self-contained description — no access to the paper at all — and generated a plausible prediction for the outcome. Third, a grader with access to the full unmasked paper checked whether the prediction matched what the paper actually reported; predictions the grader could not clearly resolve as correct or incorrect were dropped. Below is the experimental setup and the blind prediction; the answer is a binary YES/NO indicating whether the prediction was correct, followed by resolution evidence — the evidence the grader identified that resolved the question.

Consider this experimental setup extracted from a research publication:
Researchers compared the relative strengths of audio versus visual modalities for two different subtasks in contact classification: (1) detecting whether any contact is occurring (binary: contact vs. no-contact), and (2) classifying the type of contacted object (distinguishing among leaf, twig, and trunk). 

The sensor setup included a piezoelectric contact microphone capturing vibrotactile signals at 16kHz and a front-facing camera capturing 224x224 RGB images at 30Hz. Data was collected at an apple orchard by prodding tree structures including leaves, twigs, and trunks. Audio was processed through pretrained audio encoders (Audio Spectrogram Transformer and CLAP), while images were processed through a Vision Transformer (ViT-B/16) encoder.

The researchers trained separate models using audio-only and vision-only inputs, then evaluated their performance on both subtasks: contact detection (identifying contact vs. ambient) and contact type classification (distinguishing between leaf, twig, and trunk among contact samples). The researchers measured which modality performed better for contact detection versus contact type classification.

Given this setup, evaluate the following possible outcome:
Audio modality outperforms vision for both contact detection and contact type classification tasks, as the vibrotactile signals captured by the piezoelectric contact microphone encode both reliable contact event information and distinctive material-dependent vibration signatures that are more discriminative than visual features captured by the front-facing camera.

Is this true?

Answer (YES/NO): YES